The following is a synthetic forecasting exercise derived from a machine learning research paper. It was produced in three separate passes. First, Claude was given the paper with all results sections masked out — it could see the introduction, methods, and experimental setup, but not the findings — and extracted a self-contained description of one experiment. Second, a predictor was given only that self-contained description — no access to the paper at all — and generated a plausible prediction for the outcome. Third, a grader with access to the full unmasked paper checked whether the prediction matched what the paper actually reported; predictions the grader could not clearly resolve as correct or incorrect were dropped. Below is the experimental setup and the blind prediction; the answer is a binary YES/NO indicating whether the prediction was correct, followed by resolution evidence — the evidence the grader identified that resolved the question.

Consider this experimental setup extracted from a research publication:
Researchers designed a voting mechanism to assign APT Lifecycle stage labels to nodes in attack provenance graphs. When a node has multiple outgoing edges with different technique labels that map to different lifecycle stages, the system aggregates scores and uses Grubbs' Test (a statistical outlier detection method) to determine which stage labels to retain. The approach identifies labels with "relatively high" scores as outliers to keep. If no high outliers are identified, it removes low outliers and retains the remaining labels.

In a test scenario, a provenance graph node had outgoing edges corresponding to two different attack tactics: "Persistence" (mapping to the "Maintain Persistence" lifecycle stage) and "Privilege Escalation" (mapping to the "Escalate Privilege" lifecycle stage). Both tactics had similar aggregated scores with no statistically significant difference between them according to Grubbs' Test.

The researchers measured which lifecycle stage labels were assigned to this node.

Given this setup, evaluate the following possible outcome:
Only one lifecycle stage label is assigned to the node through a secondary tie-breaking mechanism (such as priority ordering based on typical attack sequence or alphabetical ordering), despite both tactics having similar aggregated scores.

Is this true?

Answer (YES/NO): NO